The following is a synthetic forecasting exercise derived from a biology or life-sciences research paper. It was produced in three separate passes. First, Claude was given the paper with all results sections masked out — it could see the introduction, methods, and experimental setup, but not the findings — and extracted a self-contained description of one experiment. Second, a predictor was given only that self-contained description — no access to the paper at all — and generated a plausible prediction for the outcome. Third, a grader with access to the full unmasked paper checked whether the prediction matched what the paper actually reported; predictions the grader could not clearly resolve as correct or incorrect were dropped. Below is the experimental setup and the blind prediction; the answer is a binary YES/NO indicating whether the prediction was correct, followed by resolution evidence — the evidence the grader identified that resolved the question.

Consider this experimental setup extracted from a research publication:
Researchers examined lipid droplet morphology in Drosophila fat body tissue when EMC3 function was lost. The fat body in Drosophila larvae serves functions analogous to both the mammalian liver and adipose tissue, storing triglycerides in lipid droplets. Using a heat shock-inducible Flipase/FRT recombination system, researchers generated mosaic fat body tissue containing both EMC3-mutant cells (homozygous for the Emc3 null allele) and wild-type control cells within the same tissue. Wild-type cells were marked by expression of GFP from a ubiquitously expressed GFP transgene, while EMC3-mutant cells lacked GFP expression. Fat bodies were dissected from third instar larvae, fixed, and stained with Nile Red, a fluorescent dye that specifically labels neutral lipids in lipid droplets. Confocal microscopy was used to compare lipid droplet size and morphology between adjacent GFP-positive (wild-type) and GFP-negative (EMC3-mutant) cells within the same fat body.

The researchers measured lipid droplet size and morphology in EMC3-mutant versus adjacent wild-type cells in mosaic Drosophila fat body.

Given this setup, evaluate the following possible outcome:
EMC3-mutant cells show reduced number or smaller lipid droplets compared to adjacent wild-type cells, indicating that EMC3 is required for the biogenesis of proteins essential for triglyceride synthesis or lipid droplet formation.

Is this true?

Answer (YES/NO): YES